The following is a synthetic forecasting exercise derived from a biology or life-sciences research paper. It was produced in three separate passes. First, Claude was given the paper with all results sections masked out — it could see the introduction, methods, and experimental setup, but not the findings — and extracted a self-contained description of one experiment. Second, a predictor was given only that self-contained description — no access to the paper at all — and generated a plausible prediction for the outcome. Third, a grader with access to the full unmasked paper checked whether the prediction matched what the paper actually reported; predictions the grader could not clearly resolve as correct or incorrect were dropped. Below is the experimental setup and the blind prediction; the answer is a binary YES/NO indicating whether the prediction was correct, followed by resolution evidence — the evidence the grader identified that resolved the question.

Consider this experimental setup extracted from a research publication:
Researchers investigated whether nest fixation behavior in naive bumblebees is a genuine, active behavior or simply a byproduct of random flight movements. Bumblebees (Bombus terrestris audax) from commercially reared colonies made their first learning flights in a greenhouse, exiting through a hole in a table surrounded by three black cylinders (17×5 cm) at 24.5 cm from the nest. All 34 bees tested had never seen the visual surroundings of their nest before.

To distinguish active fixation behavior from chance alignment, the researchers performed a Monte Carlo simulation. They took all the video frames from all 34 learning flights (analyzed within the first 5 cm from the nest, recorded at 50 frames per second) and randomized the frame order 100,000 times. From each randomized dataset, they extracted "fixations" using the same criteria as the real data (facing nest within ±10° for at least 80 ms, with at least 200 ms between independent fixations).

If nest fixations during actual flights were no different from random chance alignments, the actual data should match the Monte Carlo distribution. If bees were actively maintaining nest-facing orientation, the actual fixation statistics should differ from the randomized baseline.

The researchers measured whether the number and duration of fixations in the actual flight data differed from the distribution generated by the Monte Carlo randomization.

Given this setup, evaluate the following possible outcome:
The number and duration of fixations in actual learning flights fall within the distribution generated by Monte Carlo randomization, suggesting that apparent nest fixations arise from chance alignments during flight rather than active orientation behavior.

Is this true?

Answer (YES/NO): NO